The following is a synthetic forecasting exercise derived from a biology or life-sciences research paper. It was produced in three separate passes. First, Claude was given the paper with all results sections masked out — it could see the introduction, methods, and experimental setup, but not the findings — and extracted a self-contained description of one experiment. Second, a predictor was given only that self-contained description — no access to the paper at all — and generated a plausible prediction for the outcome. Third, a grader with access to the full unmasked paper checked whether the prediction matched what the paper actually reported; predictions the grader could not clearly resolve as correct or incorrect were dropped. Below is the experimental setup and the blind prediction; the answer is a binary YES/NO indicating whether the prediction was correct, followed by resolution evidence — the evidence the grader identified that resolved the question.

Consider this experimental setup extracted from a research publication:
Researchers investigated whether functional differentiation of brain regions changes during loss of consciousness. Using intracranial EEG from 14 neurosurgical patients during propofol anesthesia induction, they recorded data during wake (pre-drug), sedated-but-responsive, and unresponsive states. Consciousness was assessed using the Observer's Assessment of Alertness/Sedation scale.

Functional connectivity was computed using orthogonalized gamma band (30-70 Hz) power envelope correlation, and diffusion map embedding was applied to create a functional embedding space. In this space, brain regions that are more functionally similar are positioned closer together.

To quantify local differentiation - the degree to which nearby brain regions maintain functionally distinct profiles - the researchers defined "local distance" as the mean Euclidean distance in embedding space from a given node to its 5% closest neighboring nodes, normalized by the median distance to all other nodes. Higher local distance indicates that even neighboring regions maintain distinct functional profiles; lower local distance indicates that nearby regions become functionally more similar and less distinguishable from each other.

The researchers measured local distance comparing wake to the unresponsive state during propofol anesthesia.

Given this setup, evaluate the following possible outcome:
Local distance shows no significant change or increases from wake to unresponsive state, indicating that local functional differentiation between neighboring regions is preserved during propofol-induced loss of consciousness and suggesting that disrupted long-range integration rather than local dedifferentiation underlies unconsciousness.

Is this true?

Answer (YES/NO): NO